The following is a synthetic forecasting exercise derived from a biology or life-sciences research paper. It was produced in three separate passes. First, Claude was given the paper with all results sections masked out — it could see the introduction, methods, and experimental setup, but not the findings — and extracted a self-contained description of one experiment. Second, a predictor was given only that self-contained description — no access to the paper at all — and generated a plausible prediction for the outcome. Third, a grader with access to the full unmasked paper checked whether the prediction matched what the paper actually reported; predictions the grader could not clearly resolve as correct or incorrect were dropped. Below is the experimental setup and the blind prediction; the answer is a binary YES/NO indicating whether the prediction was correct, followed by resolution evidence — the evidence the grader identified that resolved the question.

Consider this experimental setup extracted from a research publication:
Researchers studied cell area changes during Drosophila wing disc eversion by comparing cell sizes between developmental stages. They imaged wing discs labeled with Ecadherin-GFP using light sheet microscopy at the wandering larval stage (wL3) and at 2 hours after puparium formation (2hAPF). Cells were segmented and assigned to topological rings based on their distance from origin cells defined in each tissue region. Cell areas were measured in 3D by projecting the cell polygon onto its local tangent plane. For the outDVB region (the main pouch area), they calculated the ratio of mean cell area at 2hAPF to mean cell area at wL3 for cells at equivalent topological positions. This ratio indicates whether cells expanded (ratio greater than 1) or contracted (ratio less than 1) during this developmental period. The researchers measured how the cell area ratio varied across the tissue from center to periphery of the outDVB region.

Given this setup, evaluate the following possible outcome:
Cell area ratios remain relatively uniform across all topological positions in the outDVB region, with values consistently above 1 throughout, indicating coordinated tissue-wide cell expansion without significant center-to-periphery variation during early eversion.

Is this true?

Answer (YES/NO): NO